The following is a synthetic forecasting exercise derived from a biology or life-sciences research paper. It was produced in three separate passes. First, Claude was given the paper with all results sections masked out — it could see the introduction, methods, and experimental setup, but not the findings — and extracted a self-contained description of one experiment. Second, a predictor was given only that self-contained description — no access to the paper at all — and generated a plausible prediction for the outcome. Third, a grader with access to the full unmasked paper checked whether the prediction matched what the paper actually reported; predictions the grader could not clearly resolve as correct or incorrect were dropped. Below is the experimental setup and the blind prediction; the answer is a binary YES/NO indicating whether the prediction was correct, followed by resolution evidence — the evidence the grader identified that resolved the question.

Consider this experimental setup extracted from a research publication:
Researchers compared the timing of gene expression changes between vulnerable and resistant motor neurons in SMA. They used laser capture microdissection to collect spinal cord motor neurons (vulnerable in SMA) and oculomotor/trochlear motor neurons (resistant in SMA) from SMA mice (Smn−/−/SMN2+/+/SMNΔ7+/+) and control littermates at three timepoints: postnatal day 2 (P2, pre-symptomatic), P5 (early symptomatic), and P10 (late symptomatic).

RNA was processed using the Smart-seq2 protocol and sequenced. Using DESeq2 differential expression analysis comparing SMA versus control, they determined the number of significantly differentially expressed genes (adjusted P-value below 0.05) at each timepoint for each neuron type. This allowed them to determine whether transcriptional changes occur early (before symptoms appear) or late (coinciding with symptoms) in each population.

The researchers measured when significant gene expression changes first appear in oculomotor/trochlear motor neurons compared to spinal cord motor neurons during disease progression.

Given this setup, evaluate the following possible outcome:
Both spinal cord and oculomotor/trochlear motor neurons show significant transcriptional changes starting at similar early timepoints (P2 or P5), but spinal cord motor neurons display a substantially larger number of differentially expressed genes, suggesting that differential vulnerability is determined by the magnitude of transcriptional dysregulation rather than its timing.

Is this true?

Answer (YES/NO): NO